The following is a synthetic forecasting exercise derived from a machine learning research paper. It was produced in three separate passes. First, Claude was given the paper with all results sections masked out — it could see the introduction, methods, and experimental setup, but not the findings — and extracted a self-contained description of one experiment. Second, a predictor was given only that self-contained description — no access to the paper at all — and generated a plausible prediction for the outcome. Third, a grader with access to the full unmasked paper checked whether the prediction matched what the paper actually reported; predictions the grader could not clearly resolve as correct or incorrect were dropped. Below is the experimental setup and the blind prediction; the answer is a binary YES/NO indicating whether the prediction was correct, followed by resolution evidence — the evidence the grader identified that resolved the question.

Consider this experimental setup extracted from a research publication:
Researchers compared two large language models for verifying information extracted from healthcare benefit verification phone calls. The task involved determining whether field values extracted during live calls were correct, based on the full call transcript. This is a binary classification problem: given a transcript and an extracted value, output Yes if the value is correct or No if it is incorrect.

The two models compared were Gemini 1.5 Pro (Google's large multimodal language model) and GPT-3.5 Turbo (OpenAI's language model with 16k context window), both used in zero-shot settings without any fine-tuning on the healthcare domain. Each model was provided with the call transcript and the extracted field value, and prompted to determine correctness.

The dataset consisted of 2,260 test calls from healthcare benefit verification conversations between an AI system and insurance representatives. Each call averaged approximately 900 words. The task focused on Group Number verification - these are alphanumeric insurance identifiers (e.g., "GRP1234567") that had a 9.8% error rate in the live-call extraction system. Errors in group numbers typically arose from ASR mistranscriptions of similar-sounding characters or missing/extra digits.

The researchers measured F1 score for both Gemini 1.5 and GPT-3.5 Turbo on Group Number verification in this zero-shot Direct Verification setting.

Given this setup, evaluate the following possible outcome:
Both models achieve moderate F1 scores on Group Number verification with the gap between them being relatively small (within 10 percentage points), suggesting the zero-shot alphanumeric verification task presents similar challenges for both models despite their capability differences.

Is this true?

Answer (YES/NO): NO